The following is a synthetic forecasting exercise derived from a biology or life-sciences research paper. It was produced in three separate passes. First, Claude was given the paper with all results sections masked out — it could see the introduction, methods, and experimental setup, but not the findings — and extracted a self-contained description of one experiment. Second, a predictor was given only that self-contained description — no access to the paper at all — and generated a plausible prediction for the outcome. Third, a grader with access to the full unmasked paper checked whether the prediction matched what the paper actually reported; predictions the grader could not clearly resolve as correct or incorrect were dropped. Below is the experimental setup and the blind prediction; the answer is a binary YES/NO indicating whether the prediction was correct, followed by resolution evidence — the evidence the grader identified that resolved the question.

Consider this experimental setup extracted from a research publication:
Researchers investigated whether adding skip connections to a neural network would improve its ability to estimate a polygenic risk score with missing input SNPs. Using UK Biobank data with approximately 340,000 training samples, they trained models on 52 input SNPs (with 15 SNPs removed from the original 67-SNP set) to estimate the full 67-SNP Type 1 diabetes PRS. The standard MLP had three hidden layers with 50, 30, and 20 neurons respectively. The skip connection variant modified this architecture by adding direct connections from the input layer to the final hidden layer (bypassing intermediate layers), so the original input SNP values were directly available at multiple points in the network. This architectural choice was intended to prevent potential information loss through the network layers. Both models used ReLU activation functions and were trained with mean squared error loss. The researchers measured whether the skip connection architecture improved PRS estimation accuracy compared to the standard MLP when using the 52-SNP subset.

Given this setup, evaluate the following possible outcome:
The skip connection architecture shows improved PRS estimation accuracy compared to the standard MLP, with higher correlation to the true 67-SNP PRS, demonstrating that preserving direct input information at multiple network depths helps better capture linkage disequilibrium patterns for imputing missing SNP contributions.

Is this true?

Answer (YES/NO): NO